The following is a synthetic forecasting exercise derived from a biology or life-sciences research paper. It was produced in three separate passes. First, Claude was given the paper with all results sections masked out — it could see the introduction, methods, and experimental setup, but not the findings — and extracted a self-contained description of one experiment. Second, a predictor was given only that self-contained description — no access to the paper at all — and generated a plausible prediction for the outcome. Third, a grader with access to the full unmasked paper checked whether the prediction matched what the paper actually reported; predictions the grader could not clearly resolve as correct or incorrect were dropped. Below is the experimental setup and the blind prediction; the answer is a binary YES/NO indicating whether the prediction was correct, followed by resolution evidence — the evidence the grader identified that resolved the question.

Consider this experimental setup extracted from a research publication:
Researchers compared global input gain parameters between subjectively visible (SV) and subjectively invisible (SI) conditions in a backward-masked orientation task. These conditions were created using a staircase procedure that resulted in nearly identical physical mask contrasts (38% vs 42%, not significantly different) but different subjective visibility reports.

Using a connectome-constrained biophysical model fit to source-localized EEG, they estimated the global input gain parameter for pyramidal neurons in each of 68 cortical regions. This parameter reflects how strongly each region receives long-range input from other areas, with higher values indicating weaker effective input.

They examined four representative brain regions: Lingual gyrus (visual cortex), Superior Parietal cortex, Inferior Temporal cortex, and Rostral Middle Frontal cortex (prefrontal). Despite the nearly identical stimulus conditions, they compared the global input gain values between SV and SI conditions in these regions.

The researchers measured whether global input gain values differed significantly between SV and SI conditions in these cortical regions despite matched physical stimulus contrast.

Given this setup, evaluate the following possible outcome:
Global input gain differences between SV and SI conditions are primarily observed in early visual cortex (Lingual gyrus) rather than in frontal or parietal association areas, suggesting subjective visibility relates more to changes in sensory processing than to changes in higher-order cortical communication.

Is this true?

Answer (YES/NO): NO